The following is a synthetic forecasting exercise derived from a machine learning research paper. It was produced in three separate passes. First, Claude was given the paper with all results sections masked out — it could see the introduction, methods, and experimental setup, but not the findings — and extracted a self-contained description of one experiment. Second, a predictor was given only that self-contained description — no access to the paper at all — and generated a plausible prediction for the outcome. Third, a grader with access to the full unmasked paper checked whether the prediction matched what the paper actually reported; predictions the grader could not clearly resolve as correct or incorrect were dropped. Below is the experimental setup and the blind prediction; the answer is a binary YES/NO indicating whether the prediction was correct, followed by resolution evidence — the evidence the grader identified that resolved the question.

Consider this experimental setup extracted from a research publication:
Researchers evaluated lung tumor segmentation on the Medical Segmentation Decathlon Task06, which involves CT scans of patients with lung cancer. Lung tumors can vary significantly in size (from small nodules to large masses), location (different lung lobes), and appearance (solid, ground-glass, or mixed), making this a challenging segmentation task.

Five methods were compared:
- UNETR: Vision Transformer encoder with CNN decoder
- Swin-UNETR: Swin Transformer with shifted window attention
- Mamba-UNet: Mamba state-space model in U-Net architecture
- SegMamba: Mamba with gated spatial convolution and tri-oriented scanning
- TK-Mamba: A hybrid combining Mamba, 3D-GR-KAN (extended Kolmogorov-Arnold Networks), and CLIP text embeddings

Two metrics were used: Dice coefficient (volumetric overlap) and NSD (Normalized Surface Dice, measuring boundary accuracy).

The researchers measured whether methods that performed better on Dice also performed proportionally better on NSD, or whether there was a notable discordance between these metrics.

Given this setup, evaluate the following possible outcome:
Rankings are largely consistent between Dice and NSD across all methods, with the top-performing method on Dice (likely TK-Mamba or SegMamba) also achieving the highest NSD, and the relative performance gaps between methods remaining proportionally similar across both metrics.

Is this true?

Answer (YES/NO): NO